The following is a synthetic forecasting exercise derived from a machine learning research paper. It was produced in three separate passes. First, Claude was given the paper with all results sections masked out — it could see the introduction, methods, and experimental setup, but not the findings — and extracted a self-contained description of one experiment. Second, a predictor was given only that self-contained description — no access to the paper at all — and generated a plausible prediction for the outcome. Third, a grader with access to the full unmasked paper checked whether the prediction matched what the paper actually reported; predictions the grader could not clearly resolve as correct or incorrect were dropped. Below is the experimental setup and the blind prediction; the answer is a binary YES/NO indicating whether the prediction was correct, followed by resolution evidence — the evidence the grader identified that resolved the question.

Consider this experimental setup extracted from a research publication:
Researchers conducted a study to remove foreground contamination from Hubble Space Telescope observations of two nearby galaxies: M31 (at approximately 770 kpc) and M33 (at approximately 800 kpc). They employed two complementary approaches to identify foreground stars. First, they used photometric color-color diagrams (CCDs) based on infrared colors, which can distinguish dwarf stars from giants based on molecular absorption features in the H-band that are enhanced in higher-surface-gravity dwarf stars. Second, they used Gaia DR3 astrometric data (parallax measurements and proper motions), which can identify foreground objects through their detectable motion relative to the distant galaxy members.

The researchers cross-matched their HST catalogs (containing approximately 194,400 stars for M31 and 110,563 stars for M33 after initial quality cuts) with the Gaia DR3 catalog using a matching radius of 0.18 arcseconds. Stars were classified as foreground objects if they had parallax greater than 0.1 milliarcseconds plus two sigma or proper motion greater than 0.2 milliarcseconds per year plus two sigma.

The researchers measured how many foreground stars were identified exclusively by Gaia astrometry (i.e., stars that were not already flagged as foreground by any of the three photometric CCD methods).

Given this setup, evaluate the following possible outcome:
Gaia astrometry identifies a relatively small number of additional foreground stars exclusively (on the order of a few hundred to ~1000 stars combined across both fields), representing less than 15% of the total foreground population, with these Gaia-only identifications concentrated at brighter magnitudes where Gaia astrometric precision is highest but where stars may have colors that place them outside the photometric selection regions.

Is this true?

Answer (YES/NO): NO